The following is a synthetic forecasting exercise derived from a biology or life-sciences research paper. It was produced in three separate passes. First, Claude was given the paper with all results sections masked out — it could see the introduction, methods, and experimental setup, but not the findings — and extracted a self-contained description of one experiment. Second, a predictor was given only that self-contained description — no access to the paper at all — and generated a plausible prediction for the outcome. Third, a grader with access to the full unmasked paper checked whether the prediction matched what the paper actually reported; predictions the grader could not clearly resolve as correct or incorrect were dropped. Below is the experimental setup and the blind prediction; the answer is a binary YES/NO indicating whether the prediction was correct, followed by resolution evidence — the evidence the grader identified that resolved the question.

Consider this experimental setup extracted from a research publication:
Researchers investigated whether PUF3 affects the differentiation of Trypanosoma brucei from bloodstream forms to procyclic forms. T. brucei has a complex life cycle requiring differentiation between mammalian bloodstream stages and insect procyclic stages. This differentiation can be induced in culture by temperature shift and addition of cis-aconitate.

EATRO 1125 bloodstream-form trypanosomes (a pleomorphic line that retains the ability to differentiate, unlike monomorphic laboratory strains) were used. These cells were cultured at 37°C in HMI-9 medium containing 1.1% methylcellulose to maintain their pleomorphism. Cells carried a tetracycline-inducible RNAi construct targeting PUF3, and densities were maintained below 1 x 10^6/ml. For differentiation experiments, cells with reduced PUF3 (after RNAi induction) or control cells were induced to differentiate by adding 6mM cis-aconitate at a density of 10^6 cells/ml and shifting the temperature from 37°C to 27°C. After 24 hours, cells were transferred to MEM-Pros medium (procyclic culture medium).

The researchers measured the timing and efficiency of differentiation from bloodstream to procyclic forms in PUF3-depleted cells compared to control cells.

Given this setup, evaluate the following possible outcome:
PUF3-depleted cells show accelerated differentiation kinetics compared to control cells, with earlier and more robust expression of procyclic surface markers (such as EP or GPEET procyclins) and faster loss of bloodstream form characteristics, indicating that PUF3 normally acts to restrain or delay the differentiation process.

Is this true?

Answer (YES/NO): NO